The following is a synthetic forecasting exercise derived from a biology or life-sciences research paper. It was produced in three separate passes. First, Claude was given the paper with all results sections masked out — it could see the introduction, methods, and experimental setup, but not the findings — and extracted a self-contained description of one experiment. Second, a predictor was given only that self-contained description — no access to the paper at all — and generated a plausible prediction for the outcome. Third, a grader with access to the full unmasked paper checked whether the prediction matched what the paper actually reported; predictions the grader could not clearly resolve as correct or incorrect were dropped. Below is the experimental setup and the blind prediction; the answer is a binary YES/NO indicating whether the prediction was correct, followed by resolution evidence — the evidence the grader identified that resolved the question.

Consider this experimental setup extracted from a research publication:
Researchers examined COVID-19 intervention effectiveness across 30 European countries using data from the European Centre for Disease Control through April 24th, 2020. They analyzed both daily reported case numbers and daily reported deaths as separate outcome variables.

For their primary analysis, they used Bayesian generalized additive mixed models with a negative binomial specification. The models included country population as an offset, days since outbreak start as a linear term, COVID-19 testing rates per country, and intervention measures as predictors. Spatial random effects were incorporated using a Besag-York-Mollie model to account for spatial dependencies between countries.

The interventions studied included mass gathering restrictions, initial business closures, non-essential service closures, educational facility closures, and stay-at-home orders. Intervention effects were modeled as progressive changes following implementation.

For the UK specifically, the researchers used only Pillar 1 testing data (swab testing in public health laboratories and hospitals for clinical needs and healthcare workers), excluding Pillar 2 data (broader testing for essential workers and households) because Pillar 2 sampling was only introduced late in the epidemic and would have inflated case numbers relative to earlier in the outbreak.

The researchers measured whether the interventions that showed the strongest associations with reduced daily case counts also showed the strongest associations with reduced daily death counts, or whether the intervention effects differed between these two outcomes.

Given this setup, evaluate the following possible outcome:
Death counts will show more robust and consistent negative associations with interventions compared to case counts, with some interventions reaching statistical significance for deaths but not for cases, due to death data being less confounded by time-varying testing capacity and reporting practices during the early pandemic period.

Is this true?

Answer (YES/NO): NO